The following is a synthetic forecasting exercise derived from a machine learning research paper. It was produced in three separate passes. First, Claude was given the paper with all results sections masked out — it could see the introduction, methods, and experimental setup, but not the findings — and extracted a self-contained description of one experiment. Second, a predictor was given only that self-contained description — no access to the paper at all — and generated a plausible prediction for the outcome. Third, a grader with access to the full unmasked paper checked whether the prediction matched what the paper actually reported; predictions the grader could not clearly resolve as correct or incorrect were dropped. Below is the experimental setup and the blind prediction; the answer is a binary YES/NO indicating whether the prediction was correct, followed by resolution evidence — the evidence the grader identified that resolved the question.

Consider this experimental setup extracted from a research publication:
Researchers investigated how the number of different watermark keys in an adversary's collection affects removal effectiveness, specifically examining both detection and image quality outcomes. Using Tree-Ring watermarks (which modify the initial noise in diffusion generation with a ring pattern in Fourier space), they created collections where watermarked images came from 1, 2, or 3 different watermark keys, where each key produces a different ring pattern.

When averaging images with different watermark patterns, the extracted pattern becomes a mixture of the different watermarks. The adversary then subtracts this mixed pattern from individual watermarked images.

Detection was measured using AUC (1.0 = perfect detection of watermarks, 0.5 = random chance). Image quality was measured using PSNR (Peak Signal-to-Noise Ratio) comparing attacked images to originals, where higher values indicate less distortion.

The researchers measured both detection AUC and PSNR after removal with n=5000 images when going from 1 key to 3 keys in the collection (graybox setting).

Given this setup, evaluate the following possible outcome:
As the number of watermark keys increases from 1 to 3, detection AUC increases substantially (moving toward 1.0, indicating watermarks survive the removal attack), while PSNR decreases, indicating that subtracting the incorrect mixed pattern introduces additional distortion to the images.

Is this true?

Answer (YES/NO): YES